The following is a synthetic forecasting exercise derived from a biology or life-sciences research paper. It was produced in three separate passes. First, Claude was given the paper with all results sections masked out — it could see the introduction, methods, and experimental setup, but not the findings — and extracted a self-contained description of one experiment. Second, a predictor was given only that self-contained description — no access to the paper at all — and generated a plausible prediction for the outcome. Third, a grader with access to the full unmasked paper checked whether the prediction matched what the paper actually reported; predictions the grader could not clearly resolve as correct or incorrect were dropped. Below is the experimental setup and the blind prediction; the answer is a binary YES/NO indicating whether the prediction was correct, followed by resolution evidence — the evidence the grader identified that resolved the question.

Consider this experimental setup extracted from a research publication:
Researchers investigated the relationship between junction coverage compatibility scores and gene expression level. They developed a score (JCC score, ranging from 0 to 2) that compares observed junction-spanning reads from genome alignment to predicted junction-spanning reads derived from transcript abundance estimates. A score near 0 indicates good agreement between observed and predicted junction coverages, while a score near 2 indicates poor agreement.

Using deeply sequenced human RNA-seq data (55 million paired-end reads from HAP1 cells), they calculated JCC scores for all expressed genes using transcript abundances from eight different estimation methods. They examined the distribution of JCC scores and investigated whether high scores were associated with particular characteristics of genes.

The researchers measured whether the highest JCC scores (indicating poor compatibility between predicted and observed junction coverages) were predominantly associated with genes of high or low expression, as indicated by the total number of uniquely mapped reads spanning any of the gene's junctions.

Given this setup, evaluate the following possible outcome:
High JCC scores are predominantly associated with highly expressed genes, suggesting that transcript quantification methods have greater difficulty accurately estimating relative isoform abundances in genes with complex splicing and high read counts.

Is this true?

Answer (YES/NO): NO